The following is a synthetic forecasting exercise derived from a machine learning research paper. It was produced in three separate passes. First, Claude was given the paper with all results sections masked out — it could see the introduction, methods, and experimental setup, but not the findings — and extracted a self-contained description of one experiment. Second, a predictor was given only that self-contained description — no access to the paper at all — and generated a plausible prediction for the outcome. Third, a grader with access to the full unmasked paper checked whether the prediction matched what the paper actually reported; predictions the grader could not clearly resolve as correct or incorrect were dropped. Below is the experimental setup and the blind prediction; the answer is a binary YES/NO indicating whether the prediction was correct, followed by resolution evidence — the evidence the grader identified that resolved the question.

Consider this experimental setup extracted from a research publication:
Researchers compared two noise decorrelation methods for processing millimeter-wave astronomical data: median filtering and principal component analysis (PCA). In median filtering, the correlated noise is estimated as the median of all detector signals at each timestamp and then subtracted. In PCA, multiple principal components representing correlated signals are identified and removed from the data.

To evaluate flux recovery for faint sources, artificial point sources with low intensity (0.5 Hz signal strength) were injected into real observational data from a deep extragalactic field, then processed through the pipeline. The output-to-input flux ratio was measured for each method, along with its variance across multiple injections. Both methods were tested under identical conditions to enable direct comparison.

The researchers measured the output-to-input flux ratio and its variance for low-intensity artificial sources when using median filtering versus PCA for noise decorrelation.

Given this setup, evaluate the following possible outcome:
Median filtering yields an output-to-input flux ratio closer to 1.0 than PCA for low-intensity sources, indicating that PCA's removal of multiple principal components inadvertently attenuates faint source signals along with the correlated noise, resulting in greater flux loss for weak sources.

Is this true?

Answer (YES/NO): NO